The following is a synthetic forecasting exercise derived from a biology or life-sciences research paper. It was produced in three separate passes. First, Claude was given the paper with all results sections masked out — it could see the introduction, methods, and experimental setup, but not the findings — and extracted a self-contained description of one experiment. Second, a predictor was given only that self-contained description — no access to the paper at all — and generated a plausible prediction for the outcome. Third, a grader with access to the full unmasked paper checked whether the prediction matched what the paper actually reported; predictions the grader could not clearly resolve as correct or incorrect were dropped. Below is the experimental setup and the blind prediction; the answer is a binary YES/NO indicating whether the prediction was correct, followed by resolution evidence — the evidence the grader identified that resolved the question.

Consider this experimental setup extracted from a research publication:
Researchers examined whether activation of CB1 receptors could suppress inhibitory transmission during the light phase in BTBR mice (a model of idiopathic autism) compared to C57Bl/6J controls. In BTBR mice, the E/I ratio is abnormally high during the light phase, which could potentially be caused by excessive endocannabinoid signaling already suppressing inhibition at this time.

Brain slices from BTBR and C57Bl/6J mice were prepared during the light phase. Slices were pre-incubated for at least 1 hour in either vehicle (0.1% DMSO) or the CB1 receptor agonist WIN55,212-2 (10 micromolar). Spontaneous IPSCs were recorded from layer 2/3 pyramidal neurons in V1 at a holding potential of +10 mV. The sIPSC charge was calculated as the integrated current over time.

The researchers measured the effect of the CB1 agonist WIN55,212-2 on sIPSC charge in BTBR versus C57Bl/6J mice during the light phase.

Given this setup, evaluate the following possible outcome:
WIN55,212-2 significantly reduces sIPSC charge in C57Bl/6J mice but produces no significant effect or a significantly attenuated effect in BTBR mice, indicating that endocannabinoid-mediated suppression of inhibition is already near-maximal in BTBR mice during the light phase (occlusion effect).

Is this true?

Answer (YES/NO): NO